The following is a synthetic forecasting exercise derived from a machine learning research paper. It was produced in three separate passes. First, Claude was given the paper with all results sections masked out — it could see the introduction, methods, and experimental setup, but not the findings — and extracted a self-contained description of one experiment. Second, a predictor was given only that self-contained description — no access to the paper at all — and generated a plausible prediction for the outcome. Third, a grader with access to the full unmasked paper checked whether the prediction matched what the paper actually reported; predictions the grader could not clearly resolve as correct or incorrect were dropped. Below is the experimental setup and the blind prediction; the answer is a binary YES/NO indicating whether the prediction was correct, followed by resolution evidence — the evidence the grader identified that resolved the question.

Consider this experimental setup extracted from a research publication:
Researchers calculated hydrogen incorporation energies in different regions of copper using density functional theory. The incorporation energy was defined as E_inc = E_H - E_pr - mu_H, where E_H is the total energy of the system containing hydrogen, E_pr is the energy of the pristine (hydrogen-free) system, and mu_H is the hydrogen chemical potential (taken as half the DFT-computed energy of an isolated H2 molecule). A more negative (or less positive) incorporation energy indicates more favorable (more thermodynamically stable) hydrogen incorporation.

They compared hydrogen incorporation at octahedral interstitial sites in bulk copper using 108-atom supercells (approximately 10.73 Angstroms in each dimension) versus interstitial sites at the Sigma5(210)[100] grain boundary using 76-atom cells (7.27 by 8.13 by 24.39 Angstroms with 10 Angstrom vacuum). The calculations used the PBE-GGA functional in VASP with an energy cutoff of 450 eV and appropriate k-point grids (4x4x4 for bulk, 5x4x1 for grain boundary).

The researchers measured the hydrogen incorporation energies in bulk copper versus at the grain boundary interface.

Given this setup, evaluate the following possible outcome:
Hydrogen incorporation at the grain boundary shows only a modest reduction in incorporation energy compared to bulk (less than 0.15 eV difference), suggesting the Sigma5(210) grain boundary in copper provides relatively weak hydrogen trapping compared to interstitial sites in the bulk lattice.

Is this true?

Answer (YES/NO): NO